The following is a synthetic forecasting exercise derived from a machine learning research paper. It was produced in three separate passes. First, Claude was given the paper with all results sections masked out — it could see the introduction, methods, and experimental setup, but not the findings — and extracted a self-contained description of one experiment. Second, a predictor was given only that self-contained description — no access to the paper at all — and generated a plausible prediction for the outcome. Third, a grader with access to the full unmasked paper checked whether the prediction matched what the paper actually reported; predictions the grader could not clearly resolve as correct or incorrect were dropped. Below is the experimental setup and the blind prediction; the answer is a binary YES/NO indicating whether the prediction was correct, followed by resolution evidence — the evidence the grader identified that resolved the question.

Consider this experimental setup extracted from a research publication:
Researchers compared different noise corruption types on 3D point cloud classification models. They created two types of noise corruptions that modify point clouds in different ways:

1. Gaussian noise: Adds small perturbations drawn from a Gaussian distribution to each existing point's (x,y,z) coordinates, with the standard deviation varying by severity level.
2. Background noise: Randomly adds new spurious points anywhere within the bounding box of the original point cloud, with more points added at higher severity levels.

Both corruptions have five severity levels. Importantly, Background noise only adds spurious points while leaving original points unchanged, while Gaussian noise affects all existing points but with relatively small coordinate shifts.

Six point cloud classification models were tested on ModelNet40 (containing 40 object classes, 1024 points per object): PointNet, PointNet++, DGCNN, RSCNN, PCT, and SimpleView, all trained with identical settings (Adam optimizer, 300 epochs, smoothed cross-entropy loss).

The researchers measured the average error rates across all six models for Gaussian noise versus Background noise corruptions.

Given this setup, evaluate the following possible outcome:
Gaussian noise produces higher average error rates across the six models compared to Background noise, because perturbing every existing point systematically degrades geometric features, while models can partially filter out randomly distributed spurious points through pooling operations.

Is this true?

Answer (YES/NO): NO